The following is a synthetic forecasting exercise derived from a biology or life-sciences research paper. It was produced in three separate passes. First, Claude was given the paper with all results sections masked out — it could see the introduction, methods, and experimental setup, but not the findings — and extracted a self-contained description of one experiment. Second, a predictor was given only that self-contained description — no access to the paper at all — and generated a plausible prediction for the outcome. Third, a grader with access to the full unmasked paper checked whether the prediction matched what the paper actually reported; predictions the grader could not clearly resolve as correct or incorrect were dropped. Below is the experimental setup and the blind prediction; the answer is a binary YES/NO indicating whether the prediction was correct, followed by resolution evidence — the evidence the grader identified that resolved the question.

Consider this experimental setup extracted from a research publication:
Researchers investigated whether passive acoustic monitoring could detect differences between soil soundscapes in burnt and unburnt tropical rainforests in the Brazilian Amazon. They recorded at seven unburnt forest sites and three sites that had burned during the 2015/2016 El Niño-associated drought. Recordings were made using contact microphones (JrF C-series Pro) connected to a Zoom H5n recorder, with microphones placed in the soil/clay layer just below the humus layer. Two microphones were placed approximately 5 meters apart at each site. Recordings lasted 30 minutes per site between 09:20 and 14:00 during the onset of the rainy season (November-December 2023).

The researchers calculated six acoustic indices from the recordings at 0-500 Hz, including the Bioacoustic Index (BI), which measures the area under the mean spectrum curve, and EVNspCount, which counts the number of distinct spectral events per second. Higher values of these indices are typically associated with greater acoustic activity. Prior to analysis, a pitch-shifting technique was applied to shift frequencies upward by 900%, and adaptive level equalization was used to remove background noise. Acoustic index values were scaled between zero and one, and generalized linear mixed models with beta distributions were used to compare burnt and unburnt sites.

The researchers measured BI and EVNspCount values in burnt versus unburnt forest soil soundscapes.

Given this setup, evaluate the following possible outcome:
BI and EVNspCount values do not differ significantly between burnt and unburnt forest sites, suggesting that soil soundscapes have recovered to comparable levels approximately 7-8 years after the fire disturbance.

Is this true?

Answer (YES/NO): NO